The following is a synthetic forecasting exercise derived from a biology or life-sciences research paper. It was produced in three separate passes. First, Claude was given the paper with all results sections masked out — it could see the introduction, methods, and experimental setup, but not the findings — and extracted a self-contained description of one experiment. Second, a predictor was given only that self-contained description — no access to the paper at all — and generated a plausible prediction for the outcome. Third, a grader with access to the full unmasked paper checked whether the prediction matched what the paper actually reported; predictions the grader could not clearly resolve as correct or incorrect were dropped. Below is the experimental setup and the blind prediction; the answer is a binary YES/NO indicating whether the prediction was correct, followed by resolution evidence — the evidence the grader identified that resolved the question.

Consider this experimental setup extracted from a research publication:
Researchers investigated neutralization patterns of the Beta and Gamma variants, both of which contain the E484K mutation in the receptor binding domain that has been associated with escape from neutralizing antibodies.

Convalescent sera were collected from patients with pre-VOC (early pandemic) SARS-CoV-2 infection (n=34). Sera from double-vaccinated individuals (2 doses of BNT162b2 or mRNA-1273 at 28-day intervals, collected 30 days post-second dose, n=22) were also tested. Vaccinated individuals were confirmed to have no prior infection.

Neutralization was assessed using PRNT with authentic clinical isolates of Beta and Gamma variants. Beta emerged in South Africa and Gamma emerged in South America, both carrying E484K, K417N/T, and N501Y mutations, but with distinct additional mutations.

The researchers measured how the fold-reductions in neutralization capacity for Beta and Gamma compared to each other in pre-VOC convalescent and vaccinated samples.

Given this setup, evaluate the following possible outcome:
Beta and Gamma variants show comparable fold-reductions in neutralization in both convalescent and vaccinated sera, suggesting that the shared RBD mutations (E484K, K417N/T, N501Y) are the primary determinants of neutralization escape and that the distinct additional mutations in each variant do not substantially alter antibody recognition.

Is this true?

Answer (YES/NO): YES